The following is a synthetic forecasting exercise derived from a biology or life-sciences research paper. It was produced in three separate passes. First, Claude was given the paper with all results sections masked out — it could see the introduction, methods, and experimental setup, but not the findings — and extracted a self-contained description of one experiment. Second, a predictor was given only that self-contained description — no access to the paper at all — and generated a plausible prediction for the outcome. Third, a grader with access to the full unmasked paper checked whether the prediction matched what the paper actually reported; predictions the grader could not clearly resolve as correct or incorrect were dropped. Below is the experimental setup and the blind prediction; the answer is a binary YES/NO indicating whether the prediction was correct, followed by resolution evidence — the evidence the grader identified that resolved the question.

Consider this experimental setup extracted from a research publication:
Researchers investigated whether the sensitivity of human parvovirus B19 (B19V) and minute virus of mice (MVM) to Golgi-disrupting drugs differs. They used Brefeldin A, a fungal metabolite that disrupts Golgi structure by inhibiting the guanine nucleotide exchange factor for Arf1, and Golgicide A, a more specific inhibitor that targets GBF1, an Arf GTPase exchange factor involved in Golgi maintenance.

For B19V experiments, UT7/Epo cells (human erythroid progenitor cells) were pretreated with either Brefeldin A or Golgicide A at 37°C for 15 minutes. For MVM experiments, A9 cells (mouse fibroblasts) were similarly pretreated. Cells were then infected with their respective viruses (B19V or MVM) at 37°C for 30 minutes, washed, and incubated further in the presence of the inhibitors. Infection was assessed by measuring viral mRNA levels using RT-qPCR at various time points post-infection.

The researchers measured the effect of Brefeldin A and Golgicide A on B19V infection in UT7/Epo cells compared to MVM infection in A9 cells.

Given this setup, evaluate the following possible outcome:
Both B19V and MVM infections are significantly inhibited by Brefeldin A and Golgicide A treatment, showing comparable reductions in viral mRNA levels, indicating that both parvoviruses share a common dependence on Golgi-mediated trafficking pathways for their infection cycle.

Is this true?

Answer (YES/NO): YES